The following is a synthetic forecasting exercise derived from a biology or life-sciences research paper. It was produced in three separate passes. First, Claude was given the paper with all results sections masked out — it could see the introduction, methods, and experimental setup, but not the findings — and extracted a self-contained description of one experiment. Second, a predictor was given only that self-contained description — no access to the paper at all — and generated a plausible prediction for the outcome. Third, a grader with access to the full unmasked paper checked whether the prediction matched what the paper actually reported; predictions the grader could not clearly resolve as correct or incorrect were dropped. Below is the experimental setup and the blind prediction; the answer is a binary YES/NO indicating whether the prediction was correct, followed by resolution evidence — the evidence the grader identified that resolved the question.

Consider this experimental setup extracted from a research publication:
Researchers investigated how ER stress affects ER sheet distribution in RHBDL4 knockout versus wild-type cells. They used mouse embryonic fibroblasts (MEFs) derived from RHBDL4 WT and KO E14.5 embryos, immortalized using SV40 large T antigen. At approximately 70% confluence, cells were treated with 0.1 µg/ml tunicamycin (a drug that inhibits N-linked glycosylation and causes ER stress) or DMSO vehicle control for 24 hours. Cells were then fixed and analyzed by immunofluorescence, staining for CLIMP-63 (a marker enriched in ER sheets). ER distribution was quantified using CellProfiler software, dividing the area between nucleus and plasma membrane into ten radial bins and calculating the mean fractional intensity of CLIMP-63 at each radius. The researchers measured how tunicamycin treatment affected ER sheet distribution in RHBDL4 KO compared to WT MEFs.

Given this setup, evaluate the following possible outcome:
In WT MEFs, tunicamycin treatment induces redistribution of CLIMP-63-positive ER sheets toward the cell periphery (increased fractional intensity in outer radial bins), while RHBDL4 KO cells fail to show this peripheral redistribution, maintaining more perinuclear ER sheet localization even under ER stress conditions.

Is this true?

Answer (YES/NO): YES